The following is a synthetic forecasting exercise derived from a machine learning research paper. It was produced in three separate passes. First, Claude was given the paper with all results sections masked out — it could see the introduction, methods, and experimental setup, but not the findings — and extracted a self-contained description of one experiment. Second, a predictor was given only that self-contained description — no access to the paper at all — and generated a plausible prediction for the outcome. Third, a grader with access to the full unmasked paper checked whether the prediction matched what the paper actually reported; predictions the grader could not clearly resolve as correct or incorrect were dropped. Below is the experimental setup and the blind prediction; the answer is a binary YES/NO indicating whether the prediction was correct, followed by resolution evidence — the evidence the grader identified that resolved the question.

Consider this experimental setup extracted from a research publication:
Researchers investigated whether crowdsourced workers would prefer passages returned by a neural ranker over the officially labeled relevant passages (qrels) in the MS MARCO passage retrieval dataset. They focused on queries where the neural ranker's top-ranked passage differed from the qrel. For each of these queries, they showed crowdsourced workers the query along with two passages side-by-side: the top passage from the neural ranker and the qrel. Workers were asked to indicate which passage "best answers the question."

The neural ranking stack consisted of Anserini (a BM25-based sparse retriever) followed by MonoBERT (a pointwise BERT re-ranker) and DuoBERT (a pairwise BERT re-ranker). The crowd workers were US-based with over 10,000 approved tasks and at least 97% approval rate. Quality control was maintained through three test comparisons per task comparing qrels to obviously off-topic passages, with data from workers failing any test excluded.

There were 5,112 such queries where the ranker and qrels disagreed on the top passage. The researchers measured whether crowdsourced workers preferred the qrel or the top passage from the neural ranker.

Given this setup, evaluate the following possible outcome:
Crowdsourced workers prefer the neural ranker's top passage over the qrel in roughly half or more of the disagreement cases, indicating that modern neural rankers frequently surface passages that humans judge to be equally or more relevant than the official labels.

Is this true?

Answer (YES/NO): YES